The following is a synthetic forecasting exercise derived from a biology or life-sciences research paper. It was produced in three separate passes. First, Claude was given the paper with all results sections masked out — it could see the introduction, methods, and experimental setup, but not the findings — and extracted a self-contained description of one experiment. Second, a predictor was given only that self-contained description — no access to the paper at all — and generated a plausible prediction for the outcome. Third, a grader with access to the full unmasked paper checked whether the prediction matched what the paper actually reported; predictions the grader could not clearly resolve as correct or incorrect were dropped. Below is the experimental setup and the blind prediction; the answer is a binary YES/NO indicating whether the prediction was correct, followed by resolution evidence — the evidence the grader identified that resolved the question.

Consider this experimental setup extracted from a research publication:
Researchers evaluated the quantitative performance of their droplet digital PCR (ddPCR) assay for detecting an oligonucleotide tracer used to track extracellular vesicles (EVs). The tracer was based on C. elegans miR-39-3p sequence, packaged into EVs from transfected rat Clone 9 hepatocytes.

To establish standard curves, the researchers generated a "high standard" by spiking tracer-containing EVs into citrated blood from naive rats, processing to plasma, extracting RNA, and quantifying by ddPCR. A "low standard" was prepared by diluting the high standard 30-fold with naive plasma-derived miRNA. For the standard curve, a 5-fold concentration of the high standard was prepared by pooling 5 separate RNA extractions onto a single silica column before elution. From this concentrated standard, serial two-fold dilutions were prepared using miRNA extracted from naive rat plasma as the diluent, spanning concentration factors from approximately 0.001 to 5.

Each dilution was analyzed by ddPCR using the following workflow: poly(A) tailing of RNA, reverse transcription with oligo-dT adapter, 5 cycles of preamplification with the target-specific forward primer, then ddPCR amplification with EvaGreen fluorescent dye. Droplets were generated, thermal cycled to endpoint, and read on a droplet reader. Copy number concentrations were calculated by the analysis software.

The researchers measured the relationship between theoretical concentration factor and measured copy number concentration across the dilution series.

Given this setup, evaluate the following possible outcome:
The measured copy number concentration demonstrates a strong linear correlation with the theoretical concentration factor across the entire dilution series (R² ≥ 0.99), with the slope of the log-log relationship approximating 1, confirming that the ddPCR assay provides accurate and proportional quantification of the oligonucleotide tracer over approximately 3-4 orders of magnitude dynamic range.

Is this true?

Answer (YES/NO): YES